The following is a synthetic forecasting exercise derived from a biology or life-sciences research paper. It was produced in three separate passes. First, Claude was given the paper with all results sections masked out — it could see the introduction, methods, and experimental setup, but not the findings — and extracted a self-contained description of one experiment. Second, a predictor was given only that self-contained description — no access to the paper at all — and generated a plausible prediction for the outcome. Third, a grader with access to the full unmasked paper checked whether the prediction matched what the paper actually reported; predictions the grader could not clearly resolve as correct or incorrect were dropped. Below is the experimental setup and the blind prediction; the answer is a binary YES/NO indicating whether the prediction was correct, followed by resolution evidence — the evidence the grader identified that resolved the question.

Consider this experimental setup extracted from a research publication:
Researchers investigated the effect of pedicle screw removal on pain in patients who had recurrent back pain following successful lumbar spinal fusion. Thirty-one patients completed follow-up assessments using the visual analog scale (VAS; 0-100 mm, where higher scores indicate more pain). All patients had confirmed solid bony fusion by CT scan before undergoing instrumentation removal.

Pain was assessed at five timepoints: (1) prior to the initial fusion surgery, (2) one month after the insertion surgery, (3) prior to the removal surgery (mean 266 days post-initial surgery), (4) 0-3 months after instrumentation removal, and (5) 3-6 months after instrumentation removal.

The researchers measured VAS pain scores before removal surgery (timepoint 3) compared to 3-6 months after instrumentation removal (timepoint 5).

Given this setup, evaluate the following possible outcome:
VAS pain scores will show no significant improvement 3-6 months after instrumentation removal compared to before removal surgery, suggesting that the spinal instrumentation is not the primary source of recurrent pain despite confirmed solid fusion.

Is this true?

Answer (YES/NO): NO